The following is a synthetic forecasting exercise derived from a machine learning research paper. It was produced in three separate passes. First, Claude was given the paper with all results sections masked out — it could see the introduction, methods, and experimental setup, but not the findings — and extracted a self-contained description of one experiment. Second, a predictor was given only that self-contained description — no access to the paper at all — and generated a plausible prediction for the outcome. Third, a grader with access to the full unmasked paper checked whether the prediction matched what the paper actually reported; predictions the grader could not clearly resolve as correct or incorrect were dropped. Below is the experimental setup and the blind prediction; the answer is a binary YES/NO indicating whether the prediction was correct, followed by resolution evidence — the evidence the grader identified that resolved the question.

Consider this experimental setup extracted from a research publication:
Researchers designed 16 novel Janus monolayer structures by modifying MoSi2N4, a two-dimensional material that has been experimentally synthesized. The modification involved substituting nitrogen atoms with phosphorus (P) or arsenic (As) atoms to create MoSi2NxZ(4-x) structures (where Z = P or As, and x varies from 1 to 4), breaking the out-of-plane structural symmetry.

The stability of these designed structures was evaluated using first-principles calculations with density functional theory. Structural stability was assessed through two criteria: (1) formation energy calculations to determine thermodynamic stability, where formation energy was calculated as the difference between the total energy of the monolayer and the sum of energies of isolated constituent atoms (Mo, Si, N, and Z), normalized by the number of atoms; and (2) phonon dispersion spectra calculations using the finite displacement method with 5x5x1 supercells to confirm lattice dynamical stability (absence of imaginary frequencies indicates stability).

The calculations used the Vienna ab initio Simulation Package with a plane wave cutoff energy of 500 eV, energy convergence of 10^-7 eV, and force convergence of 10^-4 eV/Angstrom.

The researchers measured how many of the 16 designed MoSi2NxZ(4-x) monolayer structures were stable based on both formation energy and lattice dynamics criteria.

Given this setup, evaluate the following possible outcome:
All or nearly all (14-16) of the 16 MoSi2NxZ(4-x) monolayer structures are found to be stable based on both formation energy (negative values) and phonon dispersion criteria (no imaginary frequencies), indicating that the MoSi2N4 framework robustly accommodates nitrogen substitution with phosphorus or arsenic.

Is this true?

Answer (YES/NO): NO